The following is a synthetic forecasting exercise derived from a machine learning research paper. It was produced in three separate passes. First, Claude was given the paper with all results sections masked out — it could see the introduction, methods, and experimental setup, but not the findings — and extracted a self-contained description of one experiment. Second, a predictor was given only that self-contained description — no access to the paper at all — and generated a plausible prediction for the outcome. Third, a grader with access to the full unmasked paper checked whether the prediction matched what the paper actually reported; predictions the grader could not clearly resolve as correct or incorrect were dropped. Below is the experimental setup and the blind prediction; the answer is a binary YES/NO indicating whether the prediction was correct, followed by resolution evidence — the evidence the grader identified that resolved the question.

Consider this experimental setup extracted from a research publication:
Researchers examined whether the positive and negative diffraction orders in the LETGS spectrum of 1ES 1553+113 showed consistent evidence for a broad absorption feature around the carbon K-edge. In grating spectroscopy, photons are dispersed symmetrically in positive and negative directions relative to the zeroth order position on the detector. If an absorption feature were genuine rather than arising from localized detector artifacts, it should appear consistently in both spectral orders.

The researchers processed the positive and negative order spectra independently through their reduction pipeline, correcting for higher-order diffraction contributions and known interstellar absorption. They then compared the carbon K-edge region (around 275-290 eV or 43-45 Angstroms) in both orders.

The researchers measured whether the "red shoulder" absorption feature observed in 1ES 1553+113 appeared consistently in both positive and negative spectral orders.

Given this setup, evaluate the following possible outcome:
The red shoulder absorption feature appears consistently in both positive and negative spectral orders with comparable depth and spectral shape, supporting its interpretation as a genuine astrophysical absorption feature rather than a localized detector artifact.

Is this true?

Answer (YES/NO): YES